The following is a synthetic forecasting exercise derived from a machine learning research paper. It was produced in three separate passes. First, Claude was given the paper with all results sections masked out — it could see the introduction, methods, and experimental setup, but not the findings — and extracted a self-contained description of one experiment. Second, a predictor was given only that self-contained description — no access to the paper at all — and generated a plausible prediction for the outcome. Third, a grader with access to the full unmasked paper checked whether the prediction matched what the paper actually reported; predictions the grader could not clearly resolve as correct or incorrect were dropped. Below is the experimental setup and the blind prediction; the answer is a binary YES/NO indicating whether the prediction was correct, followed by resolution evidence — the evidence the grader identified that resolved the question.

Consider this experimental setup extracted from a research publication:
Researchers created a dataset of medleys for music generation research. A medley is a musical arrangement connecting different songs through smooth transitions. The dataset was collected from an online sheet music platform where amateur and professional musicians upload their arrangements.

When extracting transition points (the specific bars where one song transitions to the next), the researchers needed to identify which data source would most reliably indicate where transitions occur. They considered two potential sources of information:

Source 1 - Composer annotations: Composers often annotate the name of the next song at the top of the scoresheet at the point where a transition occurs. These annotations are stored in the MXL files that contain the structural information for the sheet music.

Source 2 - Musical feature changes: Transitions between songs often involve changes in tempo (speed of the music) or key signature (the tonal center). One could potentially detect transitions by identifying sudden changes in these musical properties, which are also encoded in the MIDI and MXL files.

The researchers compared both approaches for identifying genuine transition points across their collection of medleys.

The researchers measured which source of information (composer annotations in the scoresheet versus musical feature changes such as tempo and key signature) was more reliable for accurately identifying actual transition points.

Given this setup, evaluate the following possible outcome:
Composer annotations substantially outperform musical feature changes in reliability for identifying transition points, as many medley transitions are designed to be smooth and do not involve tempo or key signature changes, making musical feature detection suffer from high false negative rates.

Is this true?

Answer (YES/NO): NO